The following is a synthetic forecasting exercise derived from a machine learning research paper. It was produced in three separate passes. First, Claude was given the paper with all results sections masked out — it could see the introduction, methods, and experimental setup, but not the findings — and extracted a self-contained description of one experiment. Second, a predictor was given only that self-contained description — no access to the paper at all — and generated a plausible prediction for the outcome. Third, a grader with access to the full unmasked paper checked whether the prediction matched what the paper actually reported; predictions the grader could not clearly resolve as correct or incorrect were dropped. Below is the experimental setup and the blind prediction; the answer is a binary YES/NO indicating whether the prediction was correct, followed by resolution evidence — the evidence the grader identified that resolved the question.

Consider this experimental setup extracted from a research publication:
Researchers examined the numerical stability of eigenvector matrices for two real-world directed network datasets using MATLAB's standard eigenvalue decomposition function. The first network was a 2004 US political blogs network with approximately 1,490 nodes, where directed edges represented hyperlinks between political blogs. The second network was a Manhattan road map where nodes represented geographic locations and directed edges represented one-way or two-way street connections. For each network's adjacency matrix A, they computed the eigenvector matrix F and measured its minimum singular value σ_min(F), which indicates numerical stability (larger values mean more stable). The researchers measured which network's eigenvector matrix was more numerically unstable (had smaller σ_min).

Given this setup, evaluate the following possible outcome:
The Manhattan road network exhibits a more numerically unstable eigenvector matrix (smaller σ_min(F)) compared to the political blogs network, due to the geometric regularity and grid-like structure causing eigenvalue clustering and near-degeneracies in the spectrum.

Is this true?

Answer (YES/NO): NO